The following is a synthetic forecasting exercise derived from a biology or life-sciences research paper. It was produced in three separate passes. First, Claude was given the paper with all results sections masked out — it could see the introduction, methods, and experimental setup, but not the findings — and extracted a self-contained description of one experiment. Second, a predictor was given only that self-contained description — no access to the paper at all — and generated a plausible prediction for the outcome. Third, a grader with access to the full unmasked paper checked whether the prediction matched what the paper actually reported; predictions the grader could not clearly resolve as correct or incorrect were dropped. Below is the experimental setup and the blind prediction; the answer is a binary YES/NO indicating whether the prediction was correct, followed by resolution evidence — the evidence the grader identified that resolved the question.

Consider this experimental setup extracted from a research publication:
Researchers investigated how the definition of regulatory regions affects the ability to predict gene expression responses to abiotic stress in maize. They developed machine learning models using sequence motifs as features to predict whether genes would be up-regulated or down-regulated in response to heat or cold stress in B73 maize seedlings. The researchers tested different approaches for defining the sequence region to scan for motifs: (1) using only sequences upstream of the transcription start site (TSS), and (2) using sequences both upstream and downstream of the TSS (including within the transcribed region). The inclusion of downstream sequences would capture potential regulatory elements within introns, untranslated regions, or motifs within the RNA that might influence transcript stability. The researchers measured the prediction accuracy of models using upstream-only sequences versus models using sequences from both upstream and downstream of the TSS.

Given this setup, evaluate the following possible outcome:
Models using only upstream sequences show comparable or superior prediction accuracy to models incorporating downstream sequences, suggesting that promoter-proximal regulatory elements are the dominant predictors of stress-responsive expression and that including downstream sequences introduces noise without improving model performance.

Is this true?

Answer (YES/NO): NO